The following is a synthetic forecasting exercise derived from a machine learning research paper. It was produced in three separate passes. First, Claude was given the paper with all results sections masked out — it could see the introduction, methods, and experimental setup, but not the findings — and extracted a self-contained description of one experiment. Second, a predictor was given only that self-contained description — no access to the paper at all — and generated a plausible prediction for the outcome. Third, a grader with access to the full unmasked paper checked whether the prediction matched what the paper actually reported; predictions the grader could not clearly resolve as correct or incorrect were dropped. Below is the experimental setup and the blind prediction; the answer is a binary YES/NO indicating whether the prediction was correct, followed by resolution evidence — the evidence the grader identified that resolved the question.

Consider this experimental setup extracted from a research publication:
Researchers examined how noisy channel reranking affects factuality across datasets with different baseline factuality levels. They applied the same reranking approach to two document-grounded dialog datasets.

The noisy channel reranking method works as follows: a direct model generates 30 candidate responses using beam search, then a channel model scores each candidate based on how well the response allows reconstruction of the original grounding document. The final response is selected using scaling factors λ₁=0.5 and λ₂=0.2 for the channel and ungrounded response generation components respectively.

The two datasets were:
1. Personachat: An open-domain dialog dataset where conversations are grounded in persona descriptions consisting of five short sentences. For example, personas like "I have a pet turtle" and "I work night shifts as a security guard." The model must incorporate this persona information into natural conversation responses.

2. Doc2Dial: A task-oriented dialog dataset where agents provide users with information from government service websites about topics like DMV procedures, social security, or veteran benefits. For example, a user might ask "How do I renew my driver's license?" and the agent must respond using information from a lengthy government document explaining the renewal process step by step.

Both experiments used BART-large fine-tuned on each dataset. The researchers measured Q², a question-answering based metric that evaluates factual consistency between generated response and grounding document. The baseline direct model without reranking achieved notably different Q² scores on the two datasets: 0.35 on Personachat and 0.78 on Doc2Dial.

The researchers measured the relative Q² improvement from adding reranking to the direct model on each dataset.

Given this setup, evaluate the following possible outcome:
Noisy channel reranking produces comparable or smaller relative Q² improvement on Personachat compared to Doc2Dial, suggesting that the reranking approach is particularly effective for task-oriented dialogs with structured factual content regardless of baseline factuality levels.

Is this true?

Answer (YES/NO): NO